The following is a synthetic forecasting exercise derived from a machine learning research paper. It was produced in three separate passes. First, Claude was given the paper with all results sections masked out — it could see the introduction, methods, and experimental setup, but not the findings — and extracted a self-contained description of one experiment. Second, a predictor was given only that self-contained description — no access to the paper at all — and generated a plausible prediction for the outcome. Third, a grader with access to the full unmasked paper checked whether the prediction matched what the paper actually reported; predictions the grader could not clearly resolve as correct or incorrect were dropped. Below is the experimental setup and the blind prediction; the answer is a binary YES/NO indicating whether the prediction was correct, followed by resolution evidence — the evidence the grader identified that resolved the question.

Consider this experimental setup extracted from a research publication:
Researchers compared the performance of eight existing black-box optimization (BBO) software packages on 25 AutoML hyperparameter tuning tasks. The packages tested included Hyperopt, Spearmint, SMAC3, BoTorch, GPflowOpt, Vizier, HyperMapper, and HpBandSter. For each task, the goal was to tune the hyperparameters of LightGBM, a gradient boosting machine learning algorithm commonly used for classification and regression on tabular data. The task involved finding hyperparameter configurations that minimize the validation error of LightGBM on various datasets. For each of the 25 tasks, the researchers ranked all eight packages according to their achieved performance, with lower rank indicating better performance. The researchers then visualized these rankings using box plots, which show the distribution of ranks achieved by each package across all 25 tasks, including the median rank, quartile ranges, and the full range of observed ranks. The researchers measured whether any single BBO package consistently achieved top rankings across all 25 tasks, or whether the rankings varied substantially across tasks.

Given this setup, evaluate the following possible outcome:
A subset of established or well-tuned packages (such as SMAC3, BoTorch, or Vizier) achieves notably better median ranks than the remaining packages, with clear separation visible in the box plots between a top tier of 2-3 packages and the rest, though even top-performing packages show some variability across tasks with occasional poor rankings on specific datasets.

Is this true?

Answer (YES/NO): NO